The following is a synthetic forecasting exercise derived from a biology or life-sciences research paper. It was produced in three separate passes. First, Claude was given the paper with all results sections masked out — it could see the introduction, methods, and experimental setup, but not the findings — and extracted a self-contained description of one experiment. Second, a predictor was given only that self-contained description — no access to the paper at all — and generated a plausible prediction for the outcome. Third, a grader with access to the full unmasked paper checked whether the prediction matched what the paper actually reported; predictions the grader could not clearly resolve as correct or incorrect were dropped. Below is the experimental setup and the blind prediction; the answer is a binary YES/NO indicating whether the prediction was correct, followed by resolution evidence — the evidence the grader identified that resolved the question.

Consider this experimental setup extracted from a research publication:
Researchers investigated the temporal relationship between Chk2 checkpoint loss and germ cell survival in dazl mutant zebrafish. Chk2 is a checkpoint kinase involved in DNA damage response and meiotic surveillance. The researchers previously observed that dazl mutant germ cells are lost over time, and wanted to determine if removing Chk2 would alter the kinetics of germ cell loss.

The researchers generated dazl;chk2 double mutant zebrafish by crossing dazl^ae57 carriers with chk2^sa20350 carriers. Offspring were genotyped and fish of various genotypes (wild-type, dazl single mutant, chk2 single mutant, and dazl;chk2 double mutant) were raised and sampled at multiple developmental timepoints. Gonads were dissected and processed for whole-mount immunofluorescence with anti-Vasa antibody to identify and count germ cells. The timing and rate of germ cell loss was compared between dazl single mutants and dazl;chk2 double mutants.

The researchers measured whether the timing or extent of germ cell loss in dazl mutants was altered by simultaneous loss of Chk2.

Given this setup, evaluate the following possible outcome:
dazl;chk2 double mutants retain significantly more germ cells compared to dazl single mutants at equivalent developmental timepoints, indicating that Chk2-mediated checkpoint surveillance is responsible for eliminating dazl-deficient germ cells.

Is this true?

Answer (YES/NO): NO